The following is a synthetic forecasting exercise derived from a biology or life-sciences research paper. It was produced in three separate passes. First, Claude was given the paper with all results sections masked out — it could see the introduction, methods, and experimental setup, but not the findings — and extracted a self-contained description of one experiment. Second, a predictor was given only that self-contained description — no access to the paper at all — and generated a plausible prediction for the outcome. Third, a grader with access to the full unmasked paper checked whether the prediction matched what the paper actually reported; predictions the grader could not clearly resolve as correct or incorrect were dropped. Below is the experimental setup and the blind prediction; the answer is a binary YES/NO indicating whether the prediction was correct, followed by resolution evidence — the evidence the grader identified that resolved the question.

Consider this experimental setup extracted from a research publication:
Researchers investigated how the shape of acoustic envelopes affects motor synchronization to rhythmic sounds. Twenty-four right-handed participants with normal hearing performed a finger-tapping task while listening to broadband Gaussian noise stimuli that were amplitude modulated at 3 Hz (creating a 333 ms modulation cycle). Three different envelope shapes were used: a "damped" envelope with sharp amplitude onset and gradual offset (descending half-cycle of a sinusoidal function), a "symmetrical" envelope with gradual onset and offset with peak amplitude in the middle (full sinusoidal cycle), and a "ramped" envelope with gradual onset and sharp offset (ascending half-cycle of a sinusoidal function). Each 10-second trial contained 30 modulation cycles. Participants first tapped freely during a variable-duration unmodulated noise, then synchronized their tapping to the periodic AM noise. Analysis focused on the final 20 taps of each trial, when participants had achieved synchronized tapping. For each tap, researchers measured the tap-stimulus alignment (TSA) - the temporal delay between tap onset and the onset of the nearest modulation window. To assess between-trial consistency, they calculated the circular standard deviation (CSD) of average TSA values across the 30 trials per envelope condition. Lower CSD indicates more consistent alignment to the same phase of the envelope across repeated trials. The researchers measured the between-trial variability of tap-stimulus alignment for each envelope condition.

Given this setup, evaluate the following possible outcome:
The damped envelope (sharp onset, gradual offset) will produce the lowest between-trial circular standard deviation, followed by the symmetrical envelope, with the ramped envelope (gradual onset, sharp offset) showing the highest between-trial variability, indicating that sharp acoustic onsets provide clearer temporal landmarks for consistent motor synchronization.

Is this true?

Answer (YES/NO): YES